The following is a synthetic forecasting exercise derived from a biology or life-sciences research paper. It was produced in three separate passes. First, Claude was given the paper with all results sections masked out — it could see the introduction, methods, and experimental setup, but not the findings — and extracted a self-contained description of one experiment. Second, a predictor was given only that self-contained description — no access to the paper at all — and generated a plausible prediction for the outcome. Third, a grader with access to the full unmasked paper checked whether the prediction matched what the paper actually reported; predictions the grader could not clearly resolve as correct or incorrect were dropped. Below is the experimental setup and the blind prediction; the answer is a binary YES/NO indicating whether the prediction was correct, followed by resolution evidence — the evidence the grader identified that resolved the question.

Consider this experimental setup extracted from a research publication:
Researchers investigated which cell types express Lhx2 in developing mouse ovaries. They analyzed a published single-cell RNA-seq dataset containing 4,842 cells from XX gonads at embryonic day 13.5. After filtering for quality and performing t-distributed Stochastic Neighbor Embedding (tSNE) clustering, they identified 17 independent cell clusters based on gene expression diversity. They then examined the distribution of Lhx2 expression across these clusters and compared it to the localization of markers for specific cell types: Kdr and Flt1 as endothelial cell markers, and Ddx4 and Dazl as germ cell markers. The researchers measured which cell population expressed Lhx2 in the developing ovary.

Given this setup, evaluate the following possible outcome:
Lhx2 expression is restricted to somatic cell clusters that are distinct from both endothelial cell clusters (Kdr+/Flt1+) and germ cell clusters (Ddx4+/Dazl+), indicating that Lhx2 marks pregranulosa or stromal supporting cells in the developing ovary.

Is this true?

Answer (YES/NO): NO